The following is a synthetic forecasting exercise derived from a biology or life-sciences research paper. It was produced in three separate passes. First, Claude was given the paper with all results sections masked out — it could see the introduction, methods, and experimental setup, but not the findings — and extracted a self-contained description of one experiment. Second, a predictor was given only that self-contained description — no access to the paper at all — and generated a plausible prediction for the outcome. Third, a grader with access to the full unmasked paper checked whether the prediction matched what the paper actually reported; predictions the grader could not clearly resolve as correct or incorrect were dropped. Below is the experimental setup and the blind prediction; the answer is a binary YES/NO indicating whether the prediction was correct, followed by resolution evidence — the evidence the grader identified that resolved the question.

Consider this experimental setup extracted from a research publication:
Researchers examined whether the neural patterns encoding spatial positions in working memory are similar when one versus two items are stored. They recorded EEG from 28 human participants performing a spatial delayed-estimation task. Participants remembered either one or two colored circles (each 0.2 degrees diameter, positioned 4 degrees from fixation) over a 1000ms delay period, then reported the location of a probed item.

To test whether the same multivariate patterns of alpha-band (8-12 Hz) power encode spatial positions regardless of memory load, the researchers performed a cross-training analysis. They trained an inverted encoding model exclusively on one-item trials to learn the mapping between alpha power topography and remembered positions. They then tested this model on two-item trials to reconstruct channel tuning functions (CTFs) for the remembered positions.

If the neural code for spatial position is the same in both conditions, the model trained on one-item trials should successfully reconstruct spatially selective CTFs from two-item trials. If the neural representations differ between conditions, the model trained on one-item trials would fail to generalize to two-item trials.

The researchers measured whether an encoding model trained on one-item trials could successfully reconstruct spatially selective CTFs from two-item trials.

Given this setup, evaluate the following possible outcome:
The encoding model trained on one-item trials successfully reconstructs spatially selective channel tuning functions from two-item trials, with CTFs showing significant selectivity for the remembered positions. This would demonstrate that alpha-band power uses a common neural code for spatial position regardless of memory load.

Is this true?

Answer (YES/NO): YES